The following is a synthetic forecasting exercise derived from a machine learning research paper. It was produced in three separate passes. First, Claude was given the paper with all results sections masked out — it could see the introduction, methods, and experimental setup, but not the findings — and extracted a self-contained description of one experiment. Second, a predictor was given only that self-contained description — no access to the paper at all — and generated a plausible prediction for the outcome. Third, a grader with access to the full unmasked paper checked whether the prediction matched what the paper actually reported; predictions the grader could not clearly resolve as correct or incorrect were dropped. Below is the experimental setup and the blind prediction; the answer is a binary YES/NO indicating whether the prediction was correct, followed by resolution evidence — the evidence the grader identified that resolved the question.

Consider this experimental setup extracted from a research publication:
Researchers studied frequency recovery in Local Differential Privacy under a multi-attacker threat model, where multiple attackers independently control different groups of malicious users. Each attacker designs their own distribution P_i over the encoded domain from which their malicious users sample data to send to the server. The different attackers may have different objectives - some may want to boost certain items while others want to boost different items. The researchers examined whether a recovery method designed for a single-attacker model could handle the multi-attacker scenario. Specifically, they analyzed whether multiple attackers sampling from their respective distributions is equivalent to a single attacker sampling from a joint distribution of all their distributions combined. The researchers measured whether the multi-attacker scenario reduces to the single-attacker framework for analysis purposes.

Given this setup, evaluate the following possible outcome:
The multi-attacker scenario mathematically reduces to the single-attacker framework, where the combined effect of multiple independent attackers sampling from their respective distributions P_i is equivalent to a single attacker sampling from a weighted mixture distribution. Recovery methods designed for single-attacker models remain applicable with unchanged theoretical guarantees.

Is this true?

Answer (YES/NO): NO